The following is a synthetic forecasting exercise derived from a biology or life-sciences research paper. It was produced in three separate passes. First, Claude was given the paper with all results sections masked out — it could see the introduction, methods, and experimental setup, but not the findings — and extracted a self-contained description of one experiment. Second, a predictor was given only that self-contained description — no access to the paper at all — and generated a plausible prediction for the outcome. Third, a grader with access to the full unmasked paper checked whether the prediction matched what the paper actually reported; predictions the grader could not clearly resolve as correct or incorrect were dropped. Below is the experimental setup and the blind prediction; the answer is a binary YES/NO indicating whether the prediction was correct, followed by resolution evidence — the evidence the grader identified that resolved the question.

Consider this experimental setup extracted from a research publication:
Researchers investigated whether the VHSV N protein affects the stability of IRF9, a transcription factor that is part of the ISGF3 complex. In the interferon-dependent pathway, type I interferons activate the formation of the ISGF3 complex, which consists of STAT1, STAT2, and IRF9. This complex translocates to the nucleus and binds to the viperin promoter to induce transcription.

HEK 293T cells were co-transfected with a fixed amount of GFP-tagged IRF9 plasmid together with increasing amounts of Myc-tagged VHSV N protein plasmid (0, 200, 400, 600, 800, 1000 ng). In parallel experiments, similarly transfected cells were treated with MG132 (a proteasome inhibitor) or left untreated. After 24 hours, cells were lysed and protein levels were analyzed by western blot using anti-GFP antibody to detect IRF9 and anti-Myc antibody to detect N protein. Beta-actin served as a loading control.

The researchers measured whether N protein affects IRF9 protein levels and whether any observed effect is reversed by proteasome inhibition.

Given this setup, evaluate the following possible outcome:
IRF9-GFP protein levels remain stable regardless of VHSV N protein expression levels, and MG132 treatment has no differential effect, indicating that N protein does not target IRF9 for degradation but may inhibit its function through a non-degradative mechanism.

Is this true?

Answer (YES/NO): NO